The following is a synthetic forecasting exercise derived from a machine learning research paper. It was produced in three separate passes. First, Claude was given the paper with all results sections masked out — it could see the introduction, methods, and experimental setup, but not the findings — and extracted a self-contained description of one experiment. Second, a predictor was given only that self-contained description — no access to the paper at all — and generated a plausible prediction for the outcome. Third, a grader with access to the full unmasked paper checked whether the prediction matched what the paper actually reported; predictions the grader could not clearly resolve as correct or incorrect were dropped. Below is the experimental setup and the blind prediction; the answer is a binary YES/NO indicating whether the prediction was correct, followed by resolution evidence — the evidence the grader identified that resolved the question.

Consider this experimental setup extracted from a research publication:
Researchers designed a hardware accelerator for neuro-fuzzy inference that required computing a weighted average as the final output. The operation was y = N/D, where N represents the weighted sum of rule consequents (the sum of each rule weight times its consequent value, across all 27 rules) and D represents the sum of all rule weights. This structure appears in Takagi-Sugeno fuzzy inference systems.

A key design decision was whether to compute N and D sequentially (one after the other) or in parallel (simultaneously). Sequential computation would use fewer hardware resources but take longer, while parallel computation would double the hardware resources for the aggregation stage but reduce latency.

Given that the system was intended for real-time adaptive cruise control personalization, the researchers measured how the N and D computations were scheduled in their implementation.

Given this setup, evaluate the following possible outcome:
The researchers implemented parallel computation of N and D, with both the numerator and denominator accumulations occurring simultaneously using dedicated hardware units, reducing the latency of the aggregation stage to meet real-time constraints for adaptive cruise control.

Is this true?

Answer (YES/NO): YES